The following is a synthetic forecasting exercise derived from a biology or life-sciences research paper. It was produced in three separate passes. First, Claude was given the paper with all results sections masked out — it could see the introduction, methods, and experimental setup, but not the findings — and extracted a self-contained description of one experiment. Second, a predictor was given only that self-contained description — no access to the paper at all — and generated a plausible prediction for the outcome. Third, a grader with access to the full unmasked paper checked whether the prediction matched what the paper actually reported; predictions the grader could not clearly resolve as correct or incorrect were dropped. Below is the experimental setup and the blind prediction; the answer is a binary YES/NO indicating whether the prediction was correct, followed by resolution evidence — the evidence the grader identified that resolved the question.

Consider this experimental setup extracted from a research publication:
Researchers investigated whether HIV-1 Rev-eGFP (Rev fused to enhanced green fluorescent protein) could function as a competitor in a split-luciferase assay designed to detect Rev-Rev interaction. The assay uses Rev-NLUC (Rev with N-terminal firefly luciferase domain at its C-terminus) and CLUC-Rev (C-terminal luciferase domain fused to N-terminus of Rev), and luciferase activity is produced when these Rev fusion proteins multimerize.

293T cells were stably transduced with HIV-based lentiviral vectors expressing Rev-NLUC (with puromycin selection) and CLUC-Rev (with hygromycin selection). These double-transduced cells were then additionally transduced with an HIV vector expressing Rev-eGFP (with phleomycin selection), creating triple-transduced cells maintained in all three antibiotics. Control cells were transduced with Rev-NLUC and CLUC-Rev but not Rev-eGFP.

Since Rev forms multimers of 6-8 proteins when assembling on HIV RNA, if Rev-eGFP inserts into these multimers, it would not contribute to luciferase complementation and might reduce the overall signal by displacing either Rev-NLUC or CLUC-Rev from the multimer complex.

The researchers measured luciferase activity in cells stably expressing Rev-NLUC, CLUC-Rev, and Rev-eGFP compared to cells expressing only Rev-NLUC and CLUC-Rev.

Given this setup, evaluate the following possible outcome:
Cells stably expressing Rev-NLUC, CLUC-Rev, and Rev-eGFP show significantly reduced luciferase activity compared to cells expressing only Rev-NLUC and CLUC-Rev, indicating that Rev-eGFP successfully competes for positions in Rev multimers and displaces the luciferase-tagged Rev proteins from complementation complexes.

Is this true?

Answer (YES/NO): YES